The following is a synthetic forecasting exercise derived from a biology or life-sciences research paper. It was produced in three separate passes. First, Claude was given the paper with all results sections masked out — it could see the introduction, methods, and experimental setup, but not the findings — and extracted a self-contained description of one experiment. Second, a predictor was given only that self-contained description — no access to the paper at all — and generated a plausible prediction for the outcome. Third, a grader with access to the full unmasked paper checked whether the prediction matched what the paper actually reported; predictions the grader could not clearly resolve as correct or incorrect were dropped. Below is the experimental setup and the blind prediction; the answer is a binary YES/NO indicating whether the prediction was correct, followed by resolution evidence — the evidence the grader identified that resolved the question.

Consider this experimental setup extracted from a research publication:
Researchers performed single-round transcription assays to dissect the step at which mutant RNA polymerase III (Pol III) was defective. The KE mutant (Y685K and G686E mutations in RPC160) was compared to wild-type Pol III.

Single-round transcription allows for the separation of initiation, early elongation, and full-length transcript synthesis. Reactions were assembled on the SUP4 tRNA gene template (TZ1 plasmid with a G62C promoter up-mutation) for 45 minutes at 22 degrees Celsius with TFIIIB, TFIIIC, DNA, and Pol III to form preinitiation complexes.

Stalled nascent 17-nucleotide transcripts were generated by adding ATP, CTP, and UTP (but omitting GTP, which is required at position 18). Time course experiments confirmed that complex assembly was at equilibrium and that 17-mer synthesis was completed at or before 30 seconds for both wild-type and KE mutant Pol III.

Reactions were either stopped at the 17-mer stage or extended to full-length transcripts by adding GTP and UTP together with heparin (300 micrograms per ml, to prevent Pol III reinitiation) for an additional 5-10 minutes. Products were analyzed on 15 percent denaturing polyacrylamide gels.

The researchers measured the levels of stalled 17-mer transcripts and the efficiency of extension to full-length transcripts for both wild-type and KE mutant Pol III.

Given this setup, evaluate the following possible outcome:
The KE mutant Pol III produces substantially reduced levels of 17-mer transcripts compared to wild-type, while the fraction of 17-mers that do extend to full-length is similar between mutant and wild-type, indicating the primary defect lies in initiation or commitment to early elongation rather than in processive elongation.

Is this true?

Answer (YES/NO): YES